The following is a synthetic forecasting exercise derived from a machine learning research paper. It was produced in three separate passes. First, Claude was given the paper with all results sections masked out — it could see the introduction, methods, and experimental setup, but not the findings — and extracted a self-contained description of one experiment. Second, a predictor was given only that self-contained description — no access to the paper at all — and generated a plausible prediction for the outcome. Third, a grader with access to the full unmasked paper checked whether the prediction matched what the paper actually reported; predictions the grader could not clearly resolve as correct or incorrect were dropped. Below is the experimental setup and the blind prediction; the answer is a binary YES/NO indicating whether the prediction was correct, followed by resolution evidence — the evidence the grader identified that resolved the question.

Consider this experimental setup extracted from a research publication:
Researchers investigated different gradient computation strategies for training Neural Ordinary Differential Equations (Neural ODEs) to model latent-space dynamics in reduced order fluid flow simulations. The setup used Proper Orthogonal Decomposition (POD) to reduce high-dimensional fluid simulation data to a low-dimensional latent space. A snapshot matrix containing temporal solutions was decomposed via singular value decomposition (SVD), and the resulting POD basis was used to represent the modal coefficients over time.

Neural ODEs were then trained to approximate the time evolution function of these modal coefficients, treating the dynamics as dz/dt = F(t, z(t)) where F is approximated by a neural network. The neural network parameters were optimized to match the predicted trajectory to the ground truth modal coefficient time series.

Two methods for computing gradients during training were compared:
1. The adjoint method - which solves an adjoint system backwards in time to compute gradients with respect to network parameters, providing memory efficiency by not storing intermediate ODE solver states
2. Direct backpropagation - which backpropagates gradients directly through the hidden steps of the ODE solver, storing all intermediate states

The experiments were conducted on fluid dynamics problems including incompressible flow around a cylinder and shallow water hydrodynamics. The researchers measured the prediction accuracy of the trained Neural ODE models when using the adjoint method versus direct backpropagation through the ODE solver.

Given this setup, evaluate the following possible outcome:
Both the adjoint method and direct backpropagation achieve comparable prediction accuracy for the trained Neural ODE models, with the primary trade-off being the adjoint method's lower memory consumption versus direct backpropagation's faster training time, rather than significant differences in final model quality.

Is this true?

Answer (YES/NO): NO